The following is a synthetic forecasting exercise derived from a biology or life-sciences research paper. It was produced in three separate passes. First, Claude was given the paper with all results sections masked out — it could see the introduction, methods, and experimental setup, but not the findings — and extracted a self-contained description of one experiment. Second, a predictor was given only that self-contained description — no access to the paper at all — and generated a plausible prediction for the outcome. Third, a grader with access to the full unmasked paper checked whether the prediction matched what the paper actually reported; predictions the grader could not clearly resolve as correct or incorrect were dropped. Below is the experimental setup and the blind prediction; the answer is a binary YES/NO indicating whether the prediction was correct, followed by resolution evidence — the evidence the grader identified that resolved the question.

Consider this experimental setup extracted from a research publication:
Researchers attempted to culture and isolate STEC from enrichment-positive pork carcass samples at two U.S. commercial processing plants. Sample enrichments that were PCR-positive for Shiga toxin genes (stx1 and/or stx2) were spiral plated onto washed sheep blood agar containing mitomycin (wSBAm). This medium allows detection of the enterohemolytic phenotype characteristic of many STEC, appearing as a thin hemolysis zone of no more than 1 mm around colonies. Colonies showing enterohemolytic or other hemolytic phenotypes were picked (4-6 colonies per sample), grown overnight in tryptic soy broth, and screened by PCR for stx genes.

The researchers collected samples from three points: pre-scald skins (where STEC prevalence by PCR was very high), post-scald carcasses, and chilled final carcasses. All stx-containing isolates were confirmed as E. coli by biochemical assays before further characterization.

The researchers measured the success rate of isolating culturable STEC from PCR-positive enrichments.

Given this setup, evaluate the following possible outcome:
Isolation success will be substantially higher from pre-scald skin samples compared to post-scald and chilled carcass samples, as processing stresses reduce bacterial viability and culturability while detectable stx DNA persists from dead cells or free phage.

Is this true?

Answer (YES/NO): YES